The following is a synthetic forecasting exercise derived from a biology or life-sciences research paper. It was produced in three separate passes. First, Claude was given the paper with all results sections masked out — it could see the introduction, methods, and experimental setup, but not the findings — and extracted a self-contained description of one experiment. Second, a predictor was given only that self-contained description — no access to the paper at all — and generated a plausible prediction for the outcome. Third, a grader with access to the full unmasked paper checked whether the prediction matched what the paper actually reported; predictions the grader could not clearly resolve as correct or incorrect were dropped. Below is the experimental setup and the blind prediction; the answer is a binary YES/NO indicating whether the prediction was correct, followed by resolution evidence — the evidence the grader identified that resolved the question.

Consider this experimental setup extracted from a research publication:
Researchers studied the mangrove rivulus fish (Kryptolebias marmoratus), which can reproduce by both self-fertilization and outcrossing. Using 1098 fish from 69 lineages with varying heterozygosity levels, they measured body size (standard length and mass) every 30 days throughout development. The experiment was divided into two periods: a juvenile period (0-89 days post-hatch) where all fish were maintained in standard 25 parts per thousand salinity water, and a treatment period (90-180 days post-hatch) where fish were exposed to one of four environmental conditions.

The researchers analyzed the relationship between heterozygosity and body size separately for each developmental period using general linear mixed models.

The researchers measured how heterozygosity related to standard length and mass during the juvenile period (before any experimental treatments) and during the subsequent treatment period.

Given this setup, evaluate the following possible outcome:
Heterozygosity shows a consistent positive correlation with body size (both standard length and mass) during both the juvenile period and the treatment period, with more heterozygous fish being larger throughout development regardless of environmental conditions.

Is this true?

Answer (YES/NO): NO